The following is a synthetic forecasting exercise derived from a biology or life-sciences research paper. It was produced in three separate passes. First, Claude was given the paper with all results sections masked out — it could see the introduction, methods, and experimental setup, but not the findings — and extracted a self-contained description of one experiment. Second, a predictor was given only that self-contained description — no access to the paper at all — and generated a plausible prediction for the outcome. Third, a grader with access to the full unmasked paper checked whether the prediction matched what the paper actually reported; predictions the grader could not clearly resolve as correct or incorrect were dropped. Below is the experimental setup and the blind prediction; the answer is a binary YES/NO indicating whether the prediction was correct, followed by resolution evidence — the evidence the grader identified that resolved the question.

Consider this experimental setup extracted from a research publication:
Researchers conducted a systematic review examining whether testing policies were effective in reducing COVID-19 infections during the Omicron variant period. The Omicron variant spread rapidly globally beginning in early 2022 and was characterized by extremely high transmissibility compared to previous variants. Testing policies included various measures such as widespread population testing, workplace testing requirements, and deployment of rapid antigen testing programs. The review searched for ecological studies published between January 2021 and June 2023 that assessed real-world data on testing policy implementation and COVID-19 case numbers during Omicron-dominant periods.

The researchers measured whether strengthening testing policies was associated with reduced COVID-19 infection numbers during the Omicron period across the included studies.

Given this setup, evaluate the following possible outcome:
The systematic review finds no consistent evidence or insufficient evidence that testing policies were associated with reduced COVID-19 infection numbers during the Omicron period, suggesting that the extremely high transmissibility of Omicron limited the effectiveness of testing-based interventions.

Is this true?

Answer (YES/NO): NO